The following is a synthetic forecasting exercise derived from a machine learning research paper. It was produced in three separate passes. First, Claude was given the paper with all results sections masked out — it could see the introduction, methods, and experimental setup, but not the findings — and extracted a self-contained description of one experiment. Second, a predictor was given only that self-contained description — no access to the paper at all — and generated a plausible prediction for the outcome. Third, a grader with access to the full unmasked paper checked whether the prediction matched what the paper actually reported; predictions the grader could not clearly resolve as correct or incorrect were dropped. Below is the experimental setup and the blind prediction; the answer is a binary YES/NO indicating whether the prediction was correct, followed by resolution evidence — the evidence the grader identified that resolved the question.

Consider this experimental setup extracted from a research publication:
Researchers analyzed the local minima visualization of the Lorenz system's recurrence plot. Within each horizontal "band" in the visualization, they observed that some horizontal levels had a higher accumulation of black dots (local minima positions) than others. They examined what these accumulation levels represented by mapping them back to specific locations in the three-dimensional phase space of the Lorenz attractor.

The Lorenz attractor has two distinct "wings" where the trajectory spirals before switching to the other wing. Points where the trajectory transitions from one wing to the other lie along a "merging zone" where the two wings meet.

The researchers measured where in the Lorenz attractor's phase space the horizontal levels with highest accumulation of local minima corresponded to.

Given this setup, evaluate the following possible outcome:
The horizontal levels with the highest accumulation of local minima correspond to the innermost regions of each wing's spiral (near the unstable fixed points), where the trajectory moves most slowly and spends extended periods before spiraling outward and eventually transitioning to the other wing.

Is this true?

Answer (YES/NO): NO